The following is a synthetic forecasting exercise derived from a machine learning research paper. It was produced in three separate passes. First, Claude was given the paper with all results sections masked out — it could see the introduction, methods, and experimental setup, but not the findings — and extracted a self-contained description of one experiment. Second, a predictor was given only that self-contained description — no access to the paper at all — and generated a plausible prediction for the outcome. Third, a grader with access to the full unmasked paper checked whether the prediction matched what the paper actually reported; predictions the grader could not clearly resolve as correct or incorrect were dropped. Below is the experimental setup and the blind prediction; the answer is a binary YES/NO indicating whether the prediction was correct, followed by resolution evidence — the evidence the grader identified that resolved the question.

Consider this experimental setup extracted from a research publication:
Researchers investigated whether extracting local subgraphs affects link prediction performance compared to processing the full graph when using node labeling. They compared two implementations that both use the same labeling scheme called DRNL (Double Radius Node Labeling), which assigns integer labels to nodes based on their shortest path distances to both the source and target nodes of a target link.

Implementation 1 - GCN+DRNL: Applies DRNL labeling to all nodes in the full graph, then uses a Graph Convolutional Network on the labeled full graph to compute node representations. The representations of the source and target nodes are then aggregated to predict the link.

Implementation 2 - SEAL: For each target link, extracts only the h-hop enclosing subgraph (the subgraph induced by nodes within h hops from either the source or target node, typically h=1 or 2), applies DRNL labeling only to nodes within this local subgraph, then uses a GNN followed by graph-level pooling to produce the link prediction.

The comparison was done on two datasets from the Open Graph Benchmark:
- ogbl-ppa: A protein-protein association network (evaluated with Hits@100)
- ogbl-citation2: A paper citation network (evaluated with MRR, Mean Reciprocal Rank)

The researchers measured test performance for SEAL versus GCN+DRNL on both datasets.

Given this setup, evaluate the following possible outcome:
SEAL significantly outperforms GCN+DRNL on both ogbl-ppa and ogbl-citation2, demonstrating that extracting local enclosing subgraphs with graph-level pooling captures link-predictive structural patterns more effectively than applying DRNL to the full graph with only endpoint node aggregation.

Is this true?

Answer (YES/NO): YES